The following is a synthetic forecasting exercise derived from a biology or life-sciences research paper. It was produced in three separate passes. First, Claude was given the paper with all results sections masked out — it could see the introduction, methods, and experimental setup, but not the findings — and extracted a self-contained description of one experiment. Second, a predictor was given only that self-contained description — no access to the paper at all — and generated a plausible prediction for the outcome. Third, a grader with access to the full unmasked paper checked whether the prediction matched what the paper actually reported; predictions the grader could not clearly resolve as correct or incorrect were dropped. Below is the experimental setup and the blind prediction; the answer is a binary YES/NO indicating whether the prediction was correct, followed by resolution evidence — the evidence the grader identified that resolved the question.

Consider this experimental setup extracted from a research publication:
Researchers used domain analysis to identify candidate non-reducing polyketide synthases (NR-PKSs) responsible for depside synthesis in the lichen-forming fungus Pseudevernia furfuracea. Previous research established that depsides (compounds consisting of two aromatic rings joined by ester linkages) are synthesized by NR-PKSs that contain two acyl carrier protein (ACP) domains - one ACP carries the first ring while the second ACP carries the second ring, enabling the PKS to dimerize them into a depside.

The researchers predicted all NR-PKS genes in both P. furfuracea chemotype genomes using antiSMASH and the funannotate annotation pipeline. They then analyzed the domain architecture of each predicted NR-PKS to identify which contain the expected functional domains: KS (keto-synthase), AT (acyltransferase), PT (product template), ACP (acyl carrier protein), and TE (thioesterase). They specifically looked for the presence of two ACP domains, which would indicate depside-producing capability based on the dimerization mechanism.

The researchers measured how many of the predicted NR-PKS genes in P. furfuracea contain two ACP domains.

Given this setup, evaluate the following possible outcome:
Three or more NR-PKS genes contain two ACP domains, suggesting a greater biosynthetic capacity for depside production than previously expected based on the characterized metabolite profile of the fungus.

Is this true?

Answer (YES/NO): NO